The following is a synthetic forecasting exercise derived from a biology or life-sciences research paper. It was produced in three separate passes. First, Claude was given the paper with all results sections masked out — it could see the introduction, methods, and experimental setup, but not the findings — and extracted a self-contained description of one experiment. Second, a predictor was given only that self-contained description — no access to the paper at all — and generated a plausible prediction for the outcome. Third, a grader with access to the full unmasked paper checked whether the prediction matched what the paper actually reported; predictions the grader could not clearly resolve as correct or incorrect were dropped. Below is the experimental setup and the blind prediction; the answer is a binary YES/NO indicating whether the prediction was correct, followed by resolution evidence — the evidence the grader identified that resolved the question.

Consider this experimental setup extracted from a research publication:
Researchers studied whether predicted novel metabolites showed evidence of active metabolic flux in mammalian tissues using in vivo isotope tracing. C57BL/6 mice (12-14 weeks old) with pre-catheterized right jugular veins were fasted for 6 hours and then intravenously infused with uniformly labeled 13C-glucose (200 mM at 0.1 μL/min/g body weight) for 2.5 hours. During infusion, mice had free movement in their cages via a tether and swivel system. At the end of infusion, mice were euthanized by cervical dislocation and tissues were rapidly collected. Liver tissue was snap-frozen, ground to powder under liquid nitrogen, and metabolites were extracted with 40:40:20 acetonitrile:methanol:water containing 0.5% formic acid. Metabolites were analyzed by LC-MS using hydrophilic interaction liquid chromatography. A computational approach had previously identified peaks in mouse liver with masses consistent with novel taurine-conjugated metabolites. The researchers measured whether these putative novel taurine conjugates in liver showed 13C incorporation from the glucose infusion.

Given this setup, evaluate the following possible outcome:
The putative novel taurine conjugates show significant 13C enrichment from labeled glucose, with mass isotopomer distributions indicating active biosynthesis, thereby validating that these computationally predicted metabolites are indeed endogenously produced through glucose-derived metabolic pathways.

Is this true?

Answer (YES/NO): YES